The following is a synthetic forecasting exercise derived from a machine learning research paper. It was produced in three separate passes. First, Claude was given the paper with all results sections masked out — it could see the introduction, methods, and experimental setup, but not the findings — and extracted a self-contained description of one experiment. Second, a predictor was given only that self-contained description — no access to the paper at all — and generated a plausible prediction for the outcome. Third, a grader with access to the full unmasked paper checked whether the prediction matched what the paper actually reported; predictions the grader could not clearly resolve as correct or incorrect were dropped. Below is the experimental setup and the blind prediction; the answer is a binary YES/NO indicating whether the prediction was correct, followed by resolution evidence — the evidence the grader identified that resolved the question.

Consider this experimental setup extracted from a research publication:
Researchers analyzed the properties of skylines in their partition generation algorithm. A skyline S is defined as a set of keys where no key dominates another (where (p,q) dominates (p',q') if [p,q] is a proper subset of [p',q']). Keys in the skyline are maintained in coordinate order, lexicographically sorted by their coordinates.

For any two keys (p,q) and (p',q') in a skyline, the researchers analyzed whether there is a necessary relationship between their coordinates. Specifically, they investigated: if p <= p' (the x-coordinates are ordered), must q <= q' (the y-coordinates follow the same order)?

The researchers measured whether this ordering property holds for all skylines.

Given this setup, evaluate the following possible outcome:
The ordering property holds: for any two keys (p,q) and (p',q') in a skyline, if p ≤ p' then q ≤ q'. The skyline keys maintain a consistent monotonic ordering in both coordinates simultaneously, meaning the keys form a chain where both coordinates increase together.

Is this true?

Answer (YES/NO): YES